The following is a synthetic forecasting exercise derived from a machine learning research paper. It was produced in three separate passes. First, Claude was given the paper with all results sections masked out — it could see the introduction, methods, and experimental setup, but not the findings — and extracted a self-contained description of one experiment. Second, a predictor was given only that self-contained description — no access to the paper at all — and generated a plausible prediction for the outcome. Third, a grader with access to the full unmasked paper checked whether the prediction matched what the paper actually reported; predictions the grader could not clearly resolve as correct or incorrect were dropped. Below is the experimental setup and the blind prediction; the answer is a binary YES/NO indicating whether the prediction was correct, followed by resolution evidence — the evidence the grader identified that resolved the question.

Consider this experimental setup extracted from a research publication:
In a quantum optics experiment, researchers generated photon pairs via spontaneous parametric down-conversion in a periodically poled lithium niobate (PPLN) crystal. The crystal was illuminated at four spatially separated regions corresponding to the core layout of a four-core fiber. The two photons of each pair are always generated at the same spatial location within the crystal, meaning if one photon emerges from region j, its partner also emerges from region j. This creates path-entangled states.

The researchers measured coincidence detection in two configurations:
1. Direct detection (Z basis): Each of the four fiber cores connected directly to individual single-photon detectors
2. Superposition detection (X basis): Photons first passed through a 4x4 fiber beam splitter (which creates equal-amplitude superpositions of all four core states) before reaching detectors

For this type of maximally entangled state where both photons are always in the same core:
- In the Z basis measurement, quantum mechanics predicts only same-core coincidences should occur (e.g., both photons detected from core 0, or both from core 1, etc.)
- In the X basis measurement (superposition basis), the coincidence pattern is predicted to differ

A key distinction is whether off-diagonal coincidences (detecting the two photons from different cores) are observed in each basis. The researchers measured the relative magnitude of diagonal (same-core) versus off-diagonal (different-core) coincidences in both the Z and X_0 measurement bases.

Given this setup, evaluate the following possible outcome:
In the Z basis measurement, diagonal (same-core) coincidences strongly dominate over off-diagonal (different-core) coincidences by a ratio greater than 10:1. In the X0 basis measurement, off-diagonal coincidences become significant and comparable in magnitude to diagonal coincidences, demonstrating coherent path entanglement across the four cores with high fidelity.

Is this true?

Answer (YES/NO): NO